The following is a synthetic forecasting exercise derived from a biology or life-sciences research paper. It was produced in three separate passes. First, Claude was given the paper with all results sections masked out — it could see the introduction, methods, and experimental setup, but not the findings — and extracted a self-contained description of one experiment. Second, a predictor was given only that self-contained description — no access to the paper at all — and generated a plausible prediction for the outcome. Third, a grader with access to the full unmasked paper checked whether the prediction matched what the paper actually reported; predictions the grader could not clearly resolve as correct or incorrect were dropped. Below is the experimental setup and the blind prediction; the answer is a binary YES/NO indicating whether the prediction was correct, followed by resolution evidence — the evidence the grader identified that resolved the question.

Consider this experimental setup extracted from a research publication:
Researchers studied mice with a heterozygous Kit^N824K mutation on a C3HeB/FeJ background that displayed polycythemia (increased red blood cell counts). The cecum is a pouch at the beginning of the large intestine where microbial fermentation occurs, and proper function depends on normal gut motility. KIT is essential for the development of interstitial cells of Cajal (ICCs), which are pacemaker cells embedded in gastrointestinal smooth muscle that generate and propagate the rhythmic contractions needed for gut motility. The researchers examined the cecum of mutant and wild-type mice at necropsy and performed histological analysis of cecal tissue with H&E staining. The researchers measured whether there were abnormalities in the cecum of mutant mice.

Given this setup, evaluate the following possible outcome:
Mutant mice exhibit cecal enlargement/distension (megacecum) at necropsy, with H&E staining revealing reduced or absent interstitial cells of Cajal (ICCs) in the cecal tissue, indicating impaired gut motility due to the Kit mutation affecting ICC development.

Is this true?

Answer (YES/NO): NO